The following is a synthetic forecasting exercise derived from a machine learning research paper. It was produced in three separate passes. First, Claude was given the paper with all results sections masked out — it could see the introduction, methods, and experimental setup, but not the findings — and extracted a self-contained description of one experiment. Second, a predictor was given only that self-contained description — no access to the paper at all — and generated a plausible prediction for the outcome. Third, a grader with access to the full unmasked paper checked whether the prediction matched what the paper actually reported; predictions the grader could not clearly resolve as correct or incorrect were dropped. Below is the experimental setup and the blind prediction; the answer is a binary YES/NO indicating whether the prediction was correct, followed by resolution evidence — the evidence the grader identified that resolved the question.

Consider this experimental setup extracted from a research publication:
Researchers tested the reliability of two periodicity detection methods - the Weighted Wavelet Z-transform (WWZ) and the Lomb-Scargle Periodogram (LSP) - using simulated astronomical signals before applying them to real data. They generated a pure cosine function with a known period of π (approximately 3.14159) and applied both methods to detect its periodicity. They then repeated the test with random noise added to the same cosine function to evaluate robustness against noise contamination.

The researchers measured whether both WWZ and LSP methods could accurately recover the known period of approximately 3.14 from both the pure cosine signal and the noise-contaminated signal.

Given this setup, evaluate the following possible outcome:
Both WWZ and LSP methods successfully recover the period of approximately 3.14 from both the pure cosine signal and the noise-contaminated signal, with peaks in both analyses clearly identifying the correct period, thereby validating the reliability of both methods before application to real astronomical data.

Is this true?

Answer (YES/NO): YES